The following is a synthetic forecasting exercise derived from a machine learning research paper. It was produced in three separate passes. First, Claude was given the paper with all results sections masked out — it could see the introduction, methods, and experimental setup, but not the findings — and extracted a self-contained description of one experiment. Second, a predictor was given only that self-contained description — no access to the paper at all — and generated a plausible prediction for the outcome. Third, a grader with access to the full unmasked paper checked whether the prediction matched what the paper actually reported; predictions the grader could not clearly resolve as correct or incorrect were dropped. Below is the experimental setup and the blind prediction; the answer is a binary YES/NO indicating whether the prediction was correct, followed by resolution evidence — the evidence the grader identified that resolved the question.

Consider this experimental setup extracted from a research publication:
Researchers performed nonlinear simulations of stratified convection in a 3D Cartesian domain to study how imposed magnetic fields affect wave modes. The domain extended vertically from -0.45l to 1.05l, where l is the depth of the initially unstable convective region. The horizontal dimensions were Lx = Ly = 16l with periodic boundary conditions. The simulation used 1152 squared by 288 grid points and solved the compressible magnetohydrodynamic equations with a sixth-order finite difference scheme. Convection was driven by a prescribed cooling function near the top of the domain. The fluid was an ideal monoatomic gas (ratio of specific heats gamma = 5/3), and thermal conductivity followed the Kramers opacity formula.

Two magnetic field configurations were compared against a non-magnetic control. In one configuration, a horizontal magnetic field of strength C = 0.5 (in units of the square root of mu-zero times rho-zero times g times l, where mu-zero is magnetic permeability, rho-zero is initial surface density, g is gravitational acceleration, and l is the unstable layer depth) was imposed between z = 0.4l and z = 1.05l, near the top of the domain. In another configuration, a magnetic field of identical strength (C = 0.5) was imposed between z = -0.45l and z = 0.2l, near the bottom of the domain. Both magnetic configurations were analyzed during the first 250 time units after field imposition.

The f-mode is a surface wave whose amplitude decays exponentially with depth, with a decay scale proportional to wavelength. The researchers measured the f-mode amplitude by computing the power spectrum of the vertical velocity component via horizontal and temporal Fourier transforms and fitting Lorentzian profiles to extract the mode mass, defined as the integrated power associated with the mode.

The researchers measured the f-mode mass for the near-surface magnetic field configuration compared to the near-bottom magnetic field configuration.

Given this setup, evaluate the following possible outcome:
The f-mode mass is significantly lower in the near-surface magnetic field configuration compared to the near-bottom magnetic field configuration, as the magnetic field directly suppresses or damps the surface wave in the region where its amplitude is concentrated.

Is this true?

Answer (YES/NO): NO